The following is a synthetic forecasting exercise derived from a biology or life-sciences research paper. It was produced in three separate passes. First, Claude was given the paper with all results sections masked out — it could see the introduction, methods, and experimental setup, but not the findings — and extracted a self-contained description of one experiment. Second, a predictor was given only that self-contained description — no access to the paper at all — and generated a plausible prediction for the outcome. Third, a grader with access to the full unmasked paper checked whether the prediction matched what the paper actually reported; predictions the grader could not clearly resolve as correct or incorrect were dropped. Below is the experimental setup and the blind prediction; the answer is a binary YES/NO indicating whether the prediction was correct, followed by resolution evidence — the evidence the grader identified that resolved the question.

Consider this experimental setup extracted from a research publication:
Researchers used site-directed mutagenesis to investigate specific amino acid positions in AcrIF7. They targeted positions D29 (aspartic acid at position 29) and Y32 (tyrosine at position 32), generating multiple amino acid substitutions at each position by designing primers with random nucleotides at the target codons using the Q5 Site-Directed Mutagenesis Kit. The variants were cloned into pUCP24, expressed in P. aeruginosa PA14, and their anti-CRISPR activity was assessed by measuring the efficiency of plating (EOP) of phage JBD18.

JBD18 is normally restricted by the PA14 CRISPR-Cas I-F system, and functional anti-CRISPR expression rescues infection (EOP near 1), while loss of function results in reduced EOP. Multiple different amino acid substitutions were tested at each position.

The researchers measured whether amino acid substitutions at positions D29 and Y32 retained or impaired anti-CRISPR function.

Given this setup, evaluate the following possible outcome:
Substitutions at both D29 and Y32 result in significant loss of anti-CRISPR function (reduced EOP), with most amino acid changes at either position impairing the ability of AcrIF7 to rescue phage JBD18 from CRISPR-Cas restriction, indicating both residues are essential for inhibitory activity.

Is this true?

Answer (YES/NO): NO